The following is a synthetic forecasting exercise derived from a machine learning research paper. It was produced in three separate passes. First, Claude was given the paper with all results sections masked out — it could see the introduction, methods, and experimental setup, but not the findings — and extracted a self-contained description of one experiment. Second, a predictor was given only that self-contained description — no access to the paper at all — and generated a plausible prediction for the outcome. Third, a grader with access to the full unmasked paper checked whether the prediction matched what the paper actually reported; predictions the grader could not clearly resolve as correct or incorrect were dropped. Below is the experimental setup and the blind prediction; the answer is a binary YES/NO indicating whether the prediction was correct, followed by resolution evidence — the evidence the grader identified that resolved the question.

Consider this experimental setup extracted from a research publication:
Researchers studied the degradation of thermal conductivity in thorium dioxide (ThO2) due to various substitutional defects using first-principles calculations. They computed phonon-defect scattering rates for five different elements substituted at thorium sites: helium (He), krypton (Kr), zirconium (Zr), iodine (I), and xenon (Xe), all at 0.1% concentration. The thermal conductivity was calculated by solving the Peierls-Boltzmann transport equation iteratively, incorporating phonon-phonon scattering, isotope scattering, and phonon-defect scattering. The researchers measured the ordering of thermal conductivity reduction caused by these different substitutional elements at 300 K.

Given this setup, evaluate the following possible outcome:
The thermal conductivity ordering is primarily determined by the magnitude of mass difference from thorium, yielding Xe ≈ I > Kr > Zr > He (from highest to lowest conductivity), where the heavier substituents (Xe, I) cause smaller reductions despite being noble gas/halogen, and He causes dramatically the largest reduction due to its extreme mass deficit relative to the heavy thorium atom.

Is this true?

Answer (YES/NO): NO